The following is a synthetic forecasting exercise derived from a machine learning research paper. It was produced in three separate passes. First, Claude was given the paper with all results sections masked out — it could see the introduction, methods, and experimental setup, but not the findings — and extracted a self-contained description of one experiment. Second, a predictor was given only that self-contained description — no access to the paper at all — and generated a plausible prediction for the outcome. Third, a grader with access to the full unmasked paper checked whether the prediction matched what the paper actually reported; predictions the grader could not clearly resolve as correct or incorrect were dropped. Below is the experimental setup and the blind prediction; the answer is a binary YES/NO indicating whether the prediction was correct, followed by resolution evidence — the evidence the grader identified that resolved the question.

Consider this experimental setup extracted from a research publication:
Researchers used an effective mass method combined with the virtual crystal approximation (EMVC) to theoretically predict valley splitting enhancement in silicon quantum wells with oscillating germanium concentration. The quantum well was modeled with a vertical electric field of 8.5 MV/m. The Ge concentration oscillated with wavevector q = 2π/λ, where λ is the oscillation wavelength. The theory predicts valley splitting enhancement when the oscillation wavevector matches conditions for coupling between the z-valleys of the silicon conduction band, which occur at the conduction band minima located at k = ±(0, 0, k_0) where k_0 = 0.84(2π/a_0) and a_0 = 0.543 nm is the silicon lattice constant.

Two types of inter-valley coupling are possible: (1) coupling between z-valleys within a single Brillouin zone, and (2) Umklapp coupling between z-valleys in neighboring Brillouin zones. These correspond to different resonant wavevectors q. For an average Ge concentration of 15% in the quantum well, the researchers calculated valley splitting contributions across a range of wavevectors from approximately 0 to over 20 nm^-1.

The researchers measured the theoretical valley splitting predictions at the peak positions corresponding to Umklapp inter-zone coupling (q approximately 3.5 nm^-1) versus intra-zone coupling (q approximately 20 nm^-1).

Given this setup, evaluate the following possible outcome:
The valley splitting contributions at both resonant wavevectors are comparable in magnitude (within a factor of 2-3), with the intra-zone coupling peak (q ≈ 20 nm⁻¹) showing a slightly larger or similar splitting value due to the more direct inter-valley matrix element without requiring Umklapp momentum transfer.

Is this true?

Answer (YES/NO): NO